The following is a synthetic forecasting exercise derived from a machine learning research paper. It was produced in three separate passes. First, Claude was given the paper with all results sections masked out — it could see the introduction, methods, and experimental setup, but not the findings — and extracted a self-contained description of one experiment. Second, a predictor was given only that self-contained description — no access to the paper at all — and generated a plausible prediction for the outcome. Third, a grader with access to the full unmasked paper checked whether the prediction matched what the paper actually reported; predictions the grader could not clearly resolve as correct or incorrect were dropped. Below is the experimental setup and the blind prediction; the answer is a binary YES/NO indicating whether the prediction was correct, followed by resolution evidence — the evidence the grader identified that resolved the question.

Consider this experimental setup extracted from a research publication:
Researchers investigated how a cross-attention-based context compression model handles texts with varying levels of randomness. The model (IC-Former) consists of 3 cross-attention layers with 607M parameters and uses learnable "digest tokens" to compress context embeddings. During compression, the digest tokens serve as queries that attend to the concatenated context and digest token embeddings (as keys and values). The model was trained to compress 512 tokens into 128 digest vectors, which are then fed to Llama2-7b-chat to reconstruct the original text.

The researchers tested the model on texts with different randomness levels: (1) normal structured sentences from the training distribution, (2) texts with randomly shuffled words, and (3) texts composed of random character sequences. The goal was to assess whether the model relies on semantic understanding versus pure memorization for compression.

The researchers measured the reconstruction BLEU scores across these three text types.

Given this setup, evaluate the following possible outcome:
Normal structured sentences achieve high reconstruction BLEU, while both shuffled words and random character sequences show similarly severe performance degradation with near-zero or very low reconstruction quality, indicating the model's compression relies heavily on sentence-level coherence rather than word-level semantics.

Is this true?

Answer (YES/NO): NO